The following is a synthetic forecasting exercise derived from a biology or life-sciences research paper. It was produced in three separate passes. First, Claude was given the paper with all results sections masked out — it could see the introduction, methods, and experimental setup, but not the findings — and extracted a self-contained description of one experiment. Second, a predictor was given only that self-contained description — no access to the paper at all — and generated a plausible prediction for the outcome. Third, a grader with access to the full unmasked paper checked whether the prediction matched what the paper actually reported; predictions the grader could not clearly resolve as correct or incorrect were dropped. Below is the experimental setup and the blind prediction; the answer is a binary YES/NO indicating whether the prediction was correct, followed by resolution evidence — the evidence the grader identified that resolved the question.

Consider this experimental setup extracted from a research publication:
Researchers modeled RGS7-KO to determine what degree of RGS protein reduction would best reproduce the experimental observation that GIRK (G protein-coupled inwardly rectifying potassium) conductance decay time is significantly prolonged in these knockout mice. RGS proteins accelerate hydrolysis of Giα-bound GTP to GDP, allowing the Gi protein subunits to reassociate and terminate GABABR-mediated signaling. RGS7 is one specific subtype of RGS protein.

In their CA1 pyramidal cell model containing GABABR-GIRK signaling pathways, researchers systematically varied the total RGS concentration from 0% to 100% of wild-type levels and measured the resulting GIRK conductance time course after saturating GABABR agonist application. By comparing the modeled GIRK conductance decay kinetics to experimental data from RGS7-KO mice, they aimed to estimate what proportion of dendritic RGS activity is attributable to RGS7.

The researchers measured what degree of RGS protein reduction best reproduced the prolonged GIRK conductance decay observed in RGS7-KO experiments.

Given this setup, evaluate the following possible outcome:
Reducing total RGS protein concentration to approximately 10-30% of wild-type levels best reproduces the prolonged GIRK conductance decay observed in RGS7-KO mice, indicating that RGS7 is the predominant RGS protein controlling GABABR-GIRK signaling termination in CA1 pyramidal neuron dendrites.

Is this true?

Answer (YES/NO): YES